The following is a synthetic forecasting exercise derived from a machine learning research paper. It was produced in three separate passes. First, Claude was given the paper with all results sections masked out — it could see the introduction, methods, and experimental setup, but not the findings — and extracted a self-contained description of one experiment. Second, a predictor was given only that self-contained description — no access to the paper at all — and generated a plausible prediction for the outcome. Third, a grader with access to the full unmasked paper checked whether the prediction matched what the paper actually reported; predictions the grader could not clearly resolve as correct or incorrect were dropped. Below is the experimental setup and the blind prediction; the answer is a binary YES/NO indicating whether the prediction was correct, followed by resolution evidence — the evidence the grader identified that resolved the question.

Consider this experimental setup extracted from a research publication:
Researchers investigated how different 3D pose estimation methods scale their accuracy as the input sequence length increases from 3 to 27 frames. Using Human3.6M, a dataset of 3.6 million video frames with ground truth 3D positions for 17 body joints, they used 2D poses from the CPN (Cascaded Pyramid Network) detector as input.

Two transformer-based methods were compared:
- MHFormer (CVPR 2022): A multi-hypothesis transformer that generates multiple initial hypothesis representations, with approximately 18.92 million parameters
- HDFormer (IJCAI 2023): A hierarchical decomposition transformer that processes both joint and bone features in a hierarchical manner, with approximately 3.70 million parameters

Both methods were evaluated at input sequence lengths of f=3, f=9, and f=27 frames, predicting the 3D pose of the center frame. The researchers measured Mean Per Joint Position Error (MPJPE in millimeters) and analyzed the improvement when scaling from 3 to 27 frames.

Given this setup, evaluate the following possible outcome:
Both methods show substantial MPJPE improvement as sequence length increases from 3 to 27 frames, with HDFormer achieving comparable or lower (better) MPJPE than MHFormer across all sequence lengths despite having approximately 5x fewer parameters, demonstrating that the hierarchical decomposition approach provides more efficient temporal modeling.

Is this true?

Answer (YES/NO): YES